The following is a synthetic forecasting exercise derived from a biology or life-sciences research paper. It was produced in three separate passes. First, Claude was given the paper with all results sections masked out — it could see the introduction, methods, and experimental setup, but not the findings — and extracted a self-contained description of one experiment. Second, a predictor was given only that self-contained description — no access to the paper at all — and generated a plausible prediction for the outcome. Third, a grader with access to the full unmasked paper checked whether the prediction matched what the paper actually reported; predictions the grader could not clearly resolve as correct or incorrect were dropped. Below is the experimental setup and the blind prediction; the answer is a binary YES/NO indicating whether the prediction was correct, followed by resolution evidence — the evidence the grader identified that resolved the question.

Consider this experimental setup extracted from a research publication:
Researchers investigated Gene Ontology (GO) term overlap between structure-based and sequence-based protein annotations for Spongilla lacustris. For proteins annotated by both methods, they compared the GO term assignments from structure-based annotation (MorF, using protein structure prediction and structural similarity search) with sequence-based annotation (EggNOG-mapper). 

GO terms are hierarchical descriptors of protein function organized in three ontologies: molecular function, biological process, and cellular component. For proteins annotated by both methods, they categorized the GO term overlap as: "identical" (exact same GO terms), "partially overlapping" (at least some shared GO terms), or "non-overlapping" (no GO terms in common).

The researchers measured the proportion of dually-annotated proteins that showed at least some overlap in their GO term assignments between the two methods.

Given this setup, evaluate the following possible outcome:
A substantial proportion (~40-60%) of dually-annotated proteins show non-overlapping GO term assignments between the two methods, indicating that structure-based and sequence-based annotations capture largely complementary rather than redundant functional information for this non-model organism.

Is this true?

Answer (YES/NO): NO